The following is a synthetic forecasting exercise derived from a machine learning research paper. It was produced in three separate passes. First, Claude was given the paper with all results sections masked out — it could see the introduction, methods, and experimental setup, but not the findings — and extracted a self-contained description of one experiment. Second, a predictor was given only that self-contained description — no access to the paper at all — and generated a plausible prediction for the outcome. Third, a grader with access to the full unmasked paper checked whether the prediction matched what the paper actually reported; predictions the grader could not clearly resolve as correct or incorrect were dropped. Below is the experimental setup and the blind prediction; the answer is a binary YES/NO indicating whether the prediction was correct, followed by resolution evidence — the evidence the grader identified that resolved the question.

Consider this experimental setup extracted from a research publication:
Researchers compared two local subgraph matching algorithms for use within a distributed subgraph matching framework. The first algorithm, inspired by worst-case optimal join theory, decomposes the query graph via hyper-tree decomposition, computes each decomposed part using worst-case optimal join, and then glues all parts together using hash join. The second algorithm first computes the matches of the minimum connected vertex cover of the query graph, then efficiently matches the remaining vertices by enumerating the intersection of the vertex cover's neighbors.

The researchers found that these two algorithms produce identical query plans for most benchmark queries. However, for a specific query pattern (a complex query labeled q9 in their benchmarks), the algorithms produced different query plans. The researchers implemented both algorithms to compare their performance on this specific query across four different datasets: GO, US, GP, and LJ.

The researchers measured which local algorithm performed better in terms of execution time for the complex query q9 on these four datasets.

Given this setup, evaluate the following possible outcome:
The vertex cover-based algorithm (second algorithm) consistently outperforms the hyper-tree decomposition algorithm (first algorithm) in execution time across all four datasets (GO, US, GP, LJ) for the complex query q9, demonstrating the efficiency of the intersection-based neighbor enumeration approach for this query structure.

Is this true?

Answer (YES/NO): YES